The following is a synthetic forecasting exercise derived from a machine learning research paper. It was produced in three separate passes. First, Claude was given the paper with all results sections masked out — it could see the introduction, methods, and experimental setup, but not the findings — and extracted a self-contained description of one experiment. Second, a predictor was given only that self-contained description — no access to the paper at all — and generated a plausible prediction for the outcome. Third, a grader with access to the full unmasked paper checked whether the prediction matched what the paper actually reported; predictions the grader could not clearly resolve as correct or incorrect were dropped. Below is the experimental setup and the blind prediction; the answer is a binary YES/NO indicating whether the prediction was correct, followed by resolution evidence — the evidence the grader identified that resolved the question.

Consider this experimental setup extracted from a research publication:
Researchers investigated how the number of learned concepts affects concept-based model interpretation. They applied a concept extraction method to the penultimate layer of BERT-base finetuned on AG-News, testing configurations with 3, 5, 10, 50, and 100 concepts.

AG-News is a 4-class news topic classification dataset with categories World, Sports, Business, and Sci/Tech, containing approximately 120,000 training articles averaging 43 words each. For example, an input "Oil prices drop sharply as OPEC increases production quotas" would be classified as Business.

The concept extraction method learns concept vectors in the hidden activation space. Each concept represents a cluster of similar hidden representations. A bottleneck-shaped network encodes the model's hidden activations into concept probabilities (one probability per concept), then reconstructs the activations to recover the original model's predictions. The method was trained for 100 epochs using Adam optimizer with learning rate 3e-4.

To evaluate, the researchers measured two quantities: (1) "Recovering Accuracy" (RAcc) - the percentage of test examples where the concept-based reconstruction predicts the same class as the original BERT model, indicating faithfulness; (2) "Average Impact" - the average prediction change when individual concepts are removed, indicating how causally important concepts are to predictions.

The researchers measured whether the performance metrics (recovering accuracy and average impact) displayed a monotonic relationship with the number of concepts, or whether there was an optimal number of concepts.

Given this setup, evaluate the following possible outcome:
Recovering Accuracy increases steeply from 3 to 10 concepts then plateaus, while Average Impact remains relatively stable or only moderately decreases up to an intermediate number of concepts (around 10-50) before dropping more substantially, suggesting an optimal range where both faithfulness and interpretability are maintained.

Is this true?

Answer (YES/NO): NO